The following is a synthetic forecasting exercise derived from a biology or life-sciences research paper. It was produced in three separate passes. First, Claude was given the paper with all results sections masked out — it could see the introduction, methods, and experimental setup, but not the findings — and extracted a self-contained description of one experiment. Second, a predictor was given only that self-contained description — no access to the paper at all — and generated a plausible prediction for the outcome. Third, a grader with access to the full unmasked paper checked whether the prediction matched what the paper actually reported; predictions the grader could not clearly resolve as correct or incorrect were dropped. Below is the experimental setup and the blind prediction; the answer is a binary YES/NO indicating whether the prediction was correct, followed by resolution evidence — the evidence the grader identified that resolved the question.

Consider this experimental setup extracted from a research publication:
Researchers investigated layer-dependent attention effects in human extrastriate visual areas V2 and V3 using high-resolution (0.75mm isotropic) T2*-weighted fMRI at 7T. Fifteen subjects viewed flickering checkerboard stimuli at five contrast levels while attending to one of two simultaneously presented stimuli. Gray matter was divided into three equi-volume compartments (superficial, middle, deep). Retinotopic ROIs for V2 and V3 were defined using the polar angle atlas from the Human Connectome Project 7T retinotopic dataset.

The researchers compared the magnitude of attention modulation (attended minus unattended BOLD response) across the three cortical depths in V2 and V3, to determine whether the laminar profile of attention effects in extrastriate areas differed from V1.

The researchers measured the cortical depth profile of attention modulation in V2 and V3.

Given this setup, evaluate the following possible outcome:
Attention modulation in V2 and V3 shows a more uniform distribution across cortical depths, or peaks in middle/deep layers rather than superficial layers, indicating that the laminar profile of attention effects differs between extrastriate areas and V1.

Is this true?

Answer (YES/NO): NO